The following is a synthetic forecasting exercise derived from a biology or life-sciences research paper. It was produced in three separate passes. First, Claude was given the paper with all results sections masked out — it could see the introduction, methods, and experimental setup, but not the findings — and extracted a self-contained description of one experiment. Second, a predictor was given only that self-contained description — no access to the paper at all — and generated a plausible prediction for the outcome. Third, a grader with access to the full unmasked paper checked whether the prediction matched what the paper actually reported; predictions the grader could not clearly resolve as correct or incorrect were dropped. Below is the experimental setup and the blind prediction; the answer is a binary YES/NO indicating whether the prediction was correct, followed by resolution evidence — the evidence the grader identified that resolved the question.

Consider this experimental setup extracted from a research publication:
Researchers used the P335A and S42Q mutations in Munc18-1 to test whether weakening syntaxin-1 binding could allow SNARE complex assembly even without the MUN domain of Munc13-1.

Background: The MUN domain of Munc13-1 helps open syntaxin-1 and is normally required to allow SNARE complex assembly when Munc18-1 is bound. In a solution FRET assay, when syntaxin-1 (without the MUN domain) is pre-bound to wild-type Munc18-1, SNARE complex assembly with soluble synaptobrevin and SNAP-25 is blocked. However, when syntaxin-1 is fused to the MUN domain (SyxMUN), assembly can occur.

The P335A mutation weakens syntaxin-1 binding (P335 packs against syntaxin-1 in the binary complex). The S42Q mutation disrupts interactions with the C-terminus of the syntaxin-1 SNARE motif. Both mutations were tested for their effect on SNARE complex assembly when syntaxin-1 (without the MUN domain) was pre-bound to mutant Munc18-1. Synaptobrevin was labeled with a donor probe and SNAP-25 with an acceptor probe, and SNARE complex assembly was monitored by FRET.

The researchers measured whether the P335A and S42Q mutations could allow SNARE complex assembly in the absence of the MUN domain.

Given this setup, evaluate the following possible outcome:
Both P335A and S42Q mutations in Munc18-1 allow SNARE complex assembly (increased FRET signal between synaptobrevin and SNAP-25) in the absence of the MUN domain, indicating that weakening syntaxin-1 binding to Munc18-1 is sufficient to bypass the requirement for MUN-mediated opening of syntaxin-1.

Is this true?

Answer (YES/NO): YES